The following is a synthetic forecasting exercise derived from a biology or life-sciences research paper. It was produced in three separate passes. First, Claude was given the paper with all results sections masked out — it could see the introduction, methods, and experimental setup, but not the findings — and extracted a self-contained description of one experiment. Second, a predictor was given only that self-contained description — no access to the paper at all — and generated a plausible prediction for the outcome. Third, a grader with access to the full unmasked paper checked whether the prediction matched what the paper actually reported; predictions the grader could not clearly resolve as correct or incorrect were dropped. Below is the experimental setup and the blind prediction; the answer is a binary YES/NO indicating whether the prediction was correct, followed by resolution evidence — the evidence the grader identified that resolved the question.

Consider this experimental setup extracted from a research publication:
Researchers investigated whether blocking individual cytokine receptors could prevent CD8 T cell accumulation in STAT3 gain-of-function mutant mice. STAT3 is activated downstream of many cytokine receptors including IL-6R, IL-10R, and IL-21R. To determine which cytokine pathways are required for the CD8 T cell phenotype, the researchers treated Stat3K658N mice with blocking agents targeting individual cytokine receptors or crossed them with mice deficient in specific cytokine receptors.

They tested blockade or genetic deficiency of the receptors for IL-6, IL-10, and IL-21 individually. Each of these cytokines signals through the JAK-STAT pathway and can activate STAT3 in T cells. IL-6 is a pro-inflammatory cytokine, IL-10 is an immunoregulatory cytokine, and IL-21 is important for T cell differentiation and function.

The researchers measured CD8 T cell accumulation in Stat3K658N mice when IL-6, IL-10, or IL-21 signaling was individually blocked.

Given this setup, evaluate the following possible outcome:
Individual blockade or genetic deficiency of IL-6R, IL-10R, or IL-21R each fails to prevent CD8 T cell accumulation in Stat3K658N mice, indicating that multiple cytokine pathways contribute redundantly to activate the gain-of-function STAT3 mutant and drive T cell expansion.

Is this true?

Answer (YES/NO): YES